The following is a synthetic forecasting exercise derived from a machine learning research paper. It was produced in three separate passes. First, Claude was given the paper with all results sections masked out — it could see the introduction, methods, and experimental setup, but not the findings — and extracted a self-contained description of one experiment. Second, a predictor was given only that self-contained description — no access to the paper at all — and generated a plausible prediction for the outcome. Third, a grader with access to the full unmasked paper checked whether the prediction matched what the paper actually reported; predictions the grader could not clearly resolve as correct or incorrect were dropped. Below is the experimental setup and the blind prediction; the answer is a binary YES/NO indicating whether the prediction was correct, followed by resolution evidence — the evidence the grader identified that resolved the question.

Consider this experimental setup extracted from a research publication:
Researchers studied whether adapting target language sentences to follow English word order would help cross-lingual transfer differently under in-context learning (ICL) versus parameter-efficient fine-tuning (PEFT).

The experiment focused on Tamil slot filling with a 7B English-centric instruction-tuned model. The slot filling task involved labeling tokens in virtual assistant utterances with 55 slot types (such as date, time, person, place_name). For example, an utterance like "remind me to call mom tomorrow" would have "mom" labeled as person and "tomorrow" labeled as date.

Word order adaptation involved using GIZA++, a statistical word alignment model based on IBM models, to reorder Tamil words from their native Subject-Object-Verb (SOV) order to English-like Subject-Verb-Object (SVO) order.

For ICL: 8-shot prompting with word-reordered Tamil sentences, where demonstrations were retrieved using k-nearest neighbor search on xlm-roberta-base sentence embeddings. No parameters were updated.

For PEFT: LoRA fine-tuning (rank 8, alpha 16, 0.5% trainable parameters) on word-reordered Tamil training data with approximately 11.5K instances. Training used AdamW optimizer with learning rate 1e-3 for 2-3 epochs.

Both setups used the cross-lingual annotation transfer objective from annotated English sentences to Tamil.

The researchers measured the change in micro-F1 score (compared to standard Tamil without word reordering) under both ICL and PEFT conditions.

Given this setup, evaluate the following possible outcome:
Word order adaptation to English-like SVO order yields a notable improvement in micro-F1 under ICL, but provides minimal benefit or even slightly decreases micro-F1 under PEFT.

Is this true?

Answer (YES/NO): NO